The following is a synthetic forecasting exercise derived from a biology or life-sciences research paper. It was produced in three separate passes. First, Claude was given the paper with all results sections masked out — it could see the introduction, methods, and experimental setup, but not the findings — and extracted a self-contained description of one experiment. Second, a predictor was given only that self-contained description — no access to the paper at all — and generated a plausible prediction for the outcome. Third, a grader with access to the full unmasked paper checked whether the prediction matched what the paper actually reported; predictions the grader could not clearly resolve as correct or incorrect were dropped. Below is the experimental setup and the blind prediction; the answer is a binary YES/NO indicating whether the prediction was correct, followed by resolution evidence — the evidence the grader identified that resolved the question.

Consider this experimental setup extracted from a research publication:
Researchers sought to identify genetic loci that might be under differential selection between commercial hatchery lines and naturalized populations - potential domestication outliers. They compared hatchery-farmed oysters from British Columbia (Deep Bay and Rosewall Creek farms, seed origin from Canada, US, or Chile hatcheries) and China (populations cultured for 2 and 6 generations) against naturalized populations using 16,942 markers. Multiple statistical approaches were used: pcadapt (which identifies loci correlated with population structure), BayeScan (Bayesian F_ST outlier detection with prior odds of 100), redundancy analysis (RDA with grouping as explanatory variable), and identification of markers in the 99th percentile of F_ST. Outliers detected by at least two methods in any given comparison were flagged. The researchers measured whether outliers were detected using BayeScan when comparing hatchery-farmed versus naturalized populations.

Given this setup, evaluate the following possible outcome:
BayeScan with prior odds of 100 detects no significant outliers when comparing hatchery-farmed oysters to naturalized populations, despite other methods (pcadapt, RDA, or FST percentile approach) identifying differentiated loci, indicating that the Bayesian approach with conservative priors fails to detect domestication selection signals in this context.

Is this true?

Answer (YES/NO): YES